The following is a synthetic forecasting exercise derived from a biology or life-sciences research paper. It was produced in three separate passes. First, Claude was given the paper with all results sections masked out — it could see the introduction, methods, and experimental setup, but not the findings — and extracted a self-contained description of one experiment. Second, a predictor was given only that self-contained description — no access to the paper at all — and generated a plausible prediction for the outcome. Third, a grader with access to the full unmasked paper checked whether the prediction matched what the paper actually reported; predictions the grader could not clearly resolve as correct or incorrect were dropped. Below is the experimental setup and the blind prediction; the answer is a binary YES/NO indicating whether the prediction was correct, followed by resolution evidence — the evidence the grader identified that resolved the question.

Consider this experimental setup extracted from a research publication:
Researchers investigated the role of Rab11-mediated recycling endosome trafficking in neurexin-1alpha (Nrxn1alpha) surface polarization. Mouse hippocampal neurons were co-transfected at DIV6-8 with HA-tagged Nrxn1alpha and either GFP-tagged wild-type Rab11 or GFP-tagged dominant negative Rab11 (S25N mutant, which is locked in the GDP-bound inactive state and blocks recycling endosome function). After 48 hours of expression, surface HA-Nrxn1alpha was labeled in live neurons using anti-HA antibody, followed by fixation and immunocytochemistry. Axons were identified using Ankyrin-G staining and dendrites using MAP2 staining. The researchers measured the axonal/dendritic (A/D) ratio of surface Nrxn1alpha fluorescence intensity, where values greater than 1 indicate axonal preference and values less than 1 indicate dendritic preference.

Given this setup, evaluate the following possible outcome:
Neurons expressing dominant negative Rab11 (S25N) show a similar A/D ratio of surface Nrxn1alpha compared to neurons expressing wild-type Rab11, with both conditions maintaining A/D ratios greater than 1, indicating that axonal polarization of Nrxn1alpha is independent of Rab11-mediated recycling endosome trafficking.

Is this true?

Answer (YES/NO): NO